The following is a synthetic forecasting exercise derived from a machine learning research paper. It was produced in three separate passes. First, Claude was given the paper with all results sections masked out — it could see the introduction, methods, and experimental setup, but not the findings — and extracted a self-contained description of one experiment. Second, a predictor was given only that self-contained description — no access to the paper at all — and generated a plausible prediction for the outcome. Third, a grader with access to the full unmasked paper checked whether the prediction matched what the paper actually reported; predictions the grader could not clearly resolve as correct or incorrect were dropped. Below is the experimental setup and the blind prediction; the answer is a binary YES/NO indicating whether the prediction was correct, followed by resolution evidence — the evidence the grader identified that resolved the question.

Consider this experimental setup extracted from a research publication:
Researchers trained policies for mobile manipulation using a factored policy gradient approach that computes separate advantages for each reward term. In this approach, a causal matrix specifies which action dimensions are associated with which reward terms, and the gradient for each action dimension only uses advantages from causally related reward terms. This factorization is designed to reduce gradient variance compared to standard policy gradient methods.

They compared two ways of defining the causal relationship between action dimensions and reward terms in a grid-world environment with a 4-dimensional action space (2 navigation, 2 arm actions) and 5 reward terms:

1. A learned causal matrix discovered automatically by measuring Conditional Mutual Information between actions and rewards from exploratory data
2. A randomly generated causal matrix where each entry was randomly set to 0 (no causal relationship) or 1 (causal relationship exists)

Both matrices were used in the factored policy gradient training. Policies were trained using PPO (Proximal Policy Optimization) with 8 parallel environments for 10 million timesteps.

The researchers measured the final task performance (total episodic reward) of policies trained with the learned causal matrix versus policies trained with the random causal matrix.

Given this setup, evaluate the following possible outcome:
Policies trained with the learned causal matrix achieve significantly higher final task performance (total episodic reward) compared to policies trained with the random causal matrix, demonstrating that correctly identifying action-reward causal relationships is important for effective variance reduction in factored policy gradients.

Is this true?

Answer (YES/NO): YES